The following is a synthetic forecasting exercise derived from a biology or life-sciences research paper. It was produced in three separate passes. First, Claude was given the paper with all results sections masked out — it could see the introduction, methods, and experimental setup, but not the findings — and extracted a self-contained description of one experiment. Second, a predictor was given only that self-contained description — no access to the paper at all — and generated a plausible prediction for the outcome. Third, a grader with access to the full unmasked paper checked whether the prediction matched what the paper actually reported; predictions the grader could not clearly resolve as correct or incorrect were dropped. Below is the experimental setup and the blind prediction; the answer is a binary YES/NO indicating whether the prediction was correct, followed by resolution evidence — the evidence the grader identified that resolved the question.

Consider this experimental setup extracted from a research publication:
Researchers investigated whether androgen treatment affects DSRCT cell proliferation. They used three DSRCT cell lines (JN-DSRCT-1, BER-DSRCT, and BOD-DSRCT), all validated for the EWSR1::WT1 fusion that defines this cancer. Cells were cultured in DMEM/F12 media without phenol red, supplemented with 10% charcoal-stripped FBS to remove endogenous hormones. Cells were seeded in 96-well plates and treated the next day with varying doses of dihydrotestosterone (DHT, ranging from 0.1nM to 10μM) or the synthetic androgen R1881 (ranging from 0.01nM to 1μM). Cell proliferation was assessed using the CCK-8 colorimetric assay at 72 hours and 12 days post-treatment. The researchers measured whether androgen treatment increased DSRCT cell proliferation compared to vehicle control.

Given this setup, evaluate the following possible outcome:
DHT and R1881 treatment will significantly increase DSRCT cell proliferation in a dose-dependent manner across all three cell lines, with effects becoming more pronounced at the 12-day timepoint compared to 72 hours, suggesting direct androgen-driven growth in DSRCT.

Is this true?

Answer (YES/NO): NO